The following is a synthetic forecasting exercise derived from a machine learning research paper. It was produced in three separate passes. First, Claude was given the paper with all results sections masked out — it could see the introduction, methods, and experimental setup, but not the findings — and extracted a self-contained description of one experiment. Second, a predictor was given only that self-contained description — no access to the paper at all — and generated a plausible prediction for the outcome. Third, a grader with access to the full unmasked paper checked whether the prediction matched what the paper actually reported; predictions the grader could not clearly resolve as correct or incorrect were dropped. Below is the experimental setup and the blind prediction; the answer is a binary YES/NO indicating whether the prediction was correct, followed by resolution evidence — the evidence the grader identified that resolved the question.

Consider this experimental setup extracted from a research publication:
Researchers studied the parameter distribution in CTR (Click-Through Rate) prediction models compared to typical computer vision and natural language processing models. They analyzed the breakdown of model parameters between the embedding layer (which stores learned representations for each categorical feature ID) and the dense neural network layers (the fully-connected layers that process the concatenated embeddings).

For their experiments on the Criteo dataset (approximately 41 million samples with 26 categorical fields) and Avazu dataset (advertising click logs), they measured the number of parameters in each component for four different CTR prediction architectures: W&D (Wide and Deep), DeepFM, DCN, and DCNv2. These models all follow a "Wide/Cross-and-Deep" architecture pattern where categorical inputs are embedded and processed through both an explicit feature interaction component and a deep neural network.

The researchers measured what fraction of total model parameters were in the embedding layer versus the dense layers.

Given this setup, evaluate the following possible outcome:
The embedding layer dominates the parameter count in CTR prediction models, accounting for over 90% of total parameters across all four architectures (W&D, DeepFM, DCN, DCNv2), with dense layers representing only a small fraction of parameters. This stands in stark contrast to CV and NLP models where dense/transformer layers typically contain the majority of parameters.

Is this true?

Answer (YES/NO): YES